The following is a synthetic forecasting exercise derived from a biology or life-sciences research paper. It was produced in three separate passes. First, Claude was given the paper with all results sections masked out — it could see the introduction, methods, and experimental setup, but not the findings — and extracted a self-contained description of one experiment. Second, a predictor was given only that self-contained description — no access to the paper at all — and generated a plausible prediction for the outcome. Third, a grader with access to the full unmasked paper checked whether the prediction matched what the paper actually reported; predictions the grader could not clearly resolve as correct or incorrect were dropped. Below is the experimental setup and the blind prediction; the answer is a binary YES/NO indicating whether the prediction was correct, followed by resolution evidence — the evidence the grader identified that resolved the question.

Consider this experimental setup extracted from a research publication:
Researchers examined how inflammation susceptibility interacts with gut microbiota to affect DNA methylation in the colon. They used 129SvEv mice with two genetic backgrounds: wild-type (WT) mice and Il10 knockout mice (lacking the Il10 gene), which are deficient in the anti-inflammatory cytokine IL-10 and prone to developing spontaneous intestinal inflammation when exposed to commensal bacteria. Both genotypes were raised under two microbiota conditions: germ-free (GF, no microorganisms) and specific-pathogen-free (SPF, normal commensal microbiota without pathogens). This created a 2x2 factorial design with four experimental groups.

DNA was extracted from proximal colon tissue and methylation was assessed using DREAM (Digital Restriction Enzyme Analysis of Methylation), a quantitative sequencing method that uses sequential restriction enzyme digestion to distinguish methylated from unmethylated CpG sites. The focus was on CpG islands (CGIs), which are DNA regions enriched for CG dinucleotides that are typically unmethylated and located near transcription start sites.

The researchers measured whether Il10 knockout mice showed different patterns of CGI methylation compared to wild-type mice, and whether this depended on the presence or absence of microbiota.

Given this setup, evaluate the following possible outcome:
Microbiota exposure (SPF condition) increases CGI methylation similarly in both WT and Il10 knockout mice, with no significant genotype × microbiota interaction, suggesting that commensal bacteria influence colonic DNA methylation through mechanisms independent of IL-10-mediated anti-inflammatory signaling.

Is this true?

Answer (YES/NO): NO